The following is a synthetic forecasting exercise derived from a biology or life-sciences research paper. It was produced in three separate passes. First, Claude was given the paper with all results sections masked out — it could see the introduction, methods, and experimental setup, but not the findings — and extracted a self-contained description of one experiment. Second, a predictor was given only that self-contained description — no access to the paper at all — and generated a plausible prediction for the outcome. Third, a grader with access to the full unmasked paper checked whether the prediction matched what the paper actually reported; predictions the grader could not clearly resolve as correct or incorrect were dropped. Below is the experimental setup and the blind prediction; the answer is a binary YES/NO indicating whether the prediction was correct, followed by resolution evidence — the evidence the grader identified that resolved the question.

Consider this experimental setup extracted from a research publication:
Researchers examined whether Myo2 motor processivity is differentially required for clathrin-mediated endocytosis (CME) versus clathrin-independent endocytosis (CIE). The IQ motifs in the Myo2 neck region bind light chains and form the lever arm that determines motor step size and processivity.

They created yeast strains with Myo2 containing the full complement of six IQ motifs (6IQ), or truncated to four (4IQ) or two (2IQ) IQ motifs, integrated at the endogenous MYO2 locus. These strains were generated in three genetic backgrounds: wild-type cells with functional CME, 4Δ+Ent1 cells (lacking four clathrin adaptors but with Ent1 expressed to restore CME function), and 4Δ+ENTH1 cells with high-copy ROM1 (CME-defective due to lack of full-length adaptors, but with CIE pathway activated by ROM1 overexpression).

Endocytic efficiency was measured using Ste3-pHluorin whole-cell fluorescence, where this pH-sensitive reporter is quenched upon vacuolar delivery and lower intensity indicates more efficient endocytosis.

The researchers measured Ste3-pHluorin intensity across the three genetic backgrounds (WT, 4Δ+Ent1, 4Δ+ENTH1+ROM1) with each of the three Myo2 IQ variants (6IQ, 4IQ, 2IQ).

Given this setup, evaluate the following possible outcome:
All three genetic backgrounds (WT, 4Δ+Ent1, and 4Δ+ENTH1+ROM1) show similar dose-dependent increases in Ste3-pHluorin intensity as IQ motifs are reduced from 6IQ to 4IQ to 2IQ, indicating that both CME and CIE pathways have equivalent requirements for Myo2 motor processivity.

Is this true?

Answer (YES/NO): NO